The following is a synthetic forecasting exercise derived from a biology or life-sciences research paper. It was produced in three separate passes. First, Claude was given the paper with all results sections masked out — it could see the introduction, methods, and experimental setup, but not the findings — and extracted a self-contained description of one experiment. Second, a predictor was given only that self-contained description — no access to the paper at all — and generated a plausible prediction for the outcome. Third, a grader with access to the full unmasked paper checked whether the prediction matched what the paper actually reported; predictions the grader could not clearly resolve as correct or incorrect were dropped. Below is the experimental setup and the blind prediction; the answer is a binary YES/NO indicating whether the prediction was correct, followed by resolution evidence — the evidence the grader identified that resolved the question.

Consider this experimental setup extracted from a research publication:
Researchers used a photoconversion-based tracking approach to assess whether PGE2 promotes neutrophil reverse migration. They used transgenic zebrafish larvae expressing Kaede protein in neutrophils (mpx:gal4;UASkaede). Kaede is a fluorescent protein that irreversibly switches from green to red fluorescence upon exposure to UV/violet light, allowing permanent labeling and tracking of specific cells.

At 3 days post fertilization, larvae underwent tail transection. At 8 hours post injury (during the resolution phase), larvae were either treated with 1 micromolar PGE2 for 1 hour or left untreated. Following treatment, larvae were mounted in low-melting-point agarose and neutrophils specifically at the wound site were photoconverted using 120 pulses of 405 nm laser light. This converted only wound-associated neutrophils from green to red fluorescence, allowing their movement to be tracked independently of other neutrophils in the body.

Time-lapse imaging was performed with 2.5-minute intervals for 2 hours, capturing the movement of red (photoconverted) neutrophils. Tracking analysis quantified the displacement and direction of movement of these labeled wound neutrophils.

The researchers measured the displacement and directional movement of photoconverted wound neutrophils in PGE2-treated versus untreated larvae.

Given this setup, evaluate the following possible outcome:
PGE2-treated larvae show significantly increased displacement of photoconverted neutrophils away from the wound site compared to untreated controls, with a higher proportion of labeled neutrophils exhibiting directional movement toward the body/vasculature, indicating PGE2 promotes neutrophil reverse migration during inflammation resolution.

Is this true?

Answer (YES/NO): YES